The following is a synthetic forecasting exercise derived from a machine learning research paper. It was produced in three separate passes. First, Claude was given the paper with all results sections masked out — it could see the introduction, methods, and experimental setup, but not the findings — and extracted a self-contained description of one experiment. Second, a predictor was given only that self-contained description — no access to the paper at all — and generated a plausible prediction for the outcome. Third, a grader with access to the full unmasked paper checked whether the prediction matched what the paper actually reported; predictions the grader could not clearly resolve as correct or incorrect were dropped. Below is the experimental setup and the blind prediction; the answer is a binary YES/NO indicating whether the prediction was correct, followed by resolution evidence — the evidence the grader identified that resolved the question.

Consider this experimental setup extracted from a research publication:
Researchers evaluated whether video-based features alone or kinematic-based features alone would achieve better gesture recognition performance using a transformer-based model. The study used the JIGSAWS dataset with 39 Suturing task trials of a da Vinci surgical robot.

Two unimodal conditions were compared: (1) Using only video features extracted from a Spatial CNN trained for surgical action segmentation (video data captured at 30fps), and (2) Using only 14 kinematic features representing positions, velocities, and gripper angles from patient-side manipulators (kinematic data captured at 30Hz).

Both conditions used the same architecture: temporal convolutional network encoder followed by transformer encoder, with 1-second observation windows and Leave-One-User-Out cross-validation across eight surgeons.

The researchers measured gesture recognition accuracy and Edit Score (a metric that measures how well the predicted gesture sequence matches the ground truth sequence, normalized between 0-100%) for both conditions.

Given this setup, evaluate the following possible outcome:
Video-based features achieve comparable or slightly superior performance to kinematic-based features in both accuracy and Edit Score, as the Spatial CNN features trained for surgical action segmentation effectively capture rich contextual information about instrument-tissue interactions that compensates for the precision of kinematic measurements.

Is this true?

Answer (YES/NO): NO